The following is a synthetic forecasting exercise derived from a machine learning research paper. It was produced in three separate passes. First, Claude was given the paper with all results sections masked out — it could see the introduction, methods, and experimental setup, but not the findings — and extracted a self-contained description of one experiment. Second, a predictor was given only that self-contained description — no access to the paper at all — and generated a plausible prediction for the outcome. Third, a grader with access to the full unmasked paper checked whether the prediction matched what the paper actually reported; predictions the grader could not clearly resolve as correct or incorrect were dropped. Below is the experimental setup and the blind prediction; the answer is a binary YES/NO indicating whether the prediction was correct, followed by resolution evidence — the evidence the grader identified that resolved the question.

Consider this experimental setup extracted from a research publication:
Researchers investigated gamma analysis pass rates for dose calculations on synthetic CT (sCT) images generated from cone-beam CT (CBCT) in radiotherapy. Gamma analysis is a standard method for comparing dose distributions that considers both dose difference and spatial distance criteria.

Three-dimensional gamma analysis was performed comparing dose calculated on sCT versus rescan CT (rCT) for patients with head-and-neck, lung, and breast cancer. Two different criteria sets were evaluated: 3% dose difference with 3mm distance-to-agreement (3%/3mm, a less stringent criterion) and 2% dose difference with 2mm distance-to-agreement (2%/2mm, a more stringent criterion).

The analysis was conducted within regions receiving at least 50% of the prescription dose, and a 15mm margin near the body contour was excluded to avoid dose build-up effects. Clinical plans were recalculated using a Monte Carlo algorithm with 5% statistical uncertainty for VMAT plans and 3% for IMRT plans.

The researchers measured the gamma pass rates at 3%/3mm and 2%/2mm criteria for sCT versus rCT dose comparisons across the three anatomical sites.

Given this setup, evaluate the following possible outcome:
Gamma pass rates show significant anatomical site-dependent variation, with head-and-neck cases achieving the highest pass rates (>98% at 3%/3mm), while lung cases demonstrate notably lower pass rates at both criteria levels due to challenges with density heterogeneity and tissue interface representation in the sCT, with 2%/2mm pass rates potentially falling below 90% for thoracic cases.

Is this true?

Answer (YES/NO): NO